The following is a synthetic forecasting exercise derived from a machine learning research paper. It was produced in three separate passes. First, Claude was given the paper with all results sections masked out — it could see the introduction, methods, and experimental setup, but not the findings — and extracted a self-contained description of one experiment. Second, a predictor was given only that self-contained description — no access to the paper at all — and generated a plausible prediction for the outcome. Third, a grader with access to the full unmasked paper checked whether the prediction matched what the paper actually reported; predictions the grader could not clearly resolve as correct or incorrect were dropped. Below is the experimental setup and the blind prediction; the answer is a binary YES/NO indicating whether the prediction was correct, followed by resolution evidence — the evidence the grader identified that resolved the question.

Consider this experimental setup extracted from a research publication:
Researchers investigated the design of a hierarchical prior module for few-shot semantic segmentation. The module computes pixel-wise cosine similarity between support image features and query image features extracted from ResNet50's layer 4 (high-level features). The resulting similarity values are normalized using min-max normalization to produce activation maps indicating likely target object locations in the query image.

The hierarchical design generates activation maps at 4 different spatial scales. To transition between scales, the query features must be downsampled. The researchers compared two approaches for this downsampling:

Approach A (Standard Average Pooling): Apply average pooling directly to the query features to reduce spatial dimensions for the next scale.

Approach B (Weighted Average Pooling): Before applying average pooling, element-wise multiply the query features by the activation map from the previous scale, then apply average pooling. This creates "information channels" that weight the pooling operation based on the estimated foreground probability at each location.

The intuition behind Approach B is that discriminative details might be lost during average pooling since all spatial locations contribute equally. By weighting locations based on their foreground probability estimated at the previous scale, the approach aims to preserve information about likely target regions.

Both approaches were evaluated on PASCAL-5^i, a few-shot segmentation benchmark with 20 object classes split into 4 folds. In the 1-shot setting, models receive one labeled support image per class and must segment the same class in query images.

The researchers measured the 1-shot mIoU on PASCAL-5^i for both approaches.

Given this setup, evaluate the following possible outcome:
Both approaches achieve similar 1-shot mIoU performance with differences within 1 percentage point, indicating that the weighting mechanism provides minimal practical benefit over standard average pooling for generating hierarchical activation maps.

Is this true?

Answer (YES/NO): YES